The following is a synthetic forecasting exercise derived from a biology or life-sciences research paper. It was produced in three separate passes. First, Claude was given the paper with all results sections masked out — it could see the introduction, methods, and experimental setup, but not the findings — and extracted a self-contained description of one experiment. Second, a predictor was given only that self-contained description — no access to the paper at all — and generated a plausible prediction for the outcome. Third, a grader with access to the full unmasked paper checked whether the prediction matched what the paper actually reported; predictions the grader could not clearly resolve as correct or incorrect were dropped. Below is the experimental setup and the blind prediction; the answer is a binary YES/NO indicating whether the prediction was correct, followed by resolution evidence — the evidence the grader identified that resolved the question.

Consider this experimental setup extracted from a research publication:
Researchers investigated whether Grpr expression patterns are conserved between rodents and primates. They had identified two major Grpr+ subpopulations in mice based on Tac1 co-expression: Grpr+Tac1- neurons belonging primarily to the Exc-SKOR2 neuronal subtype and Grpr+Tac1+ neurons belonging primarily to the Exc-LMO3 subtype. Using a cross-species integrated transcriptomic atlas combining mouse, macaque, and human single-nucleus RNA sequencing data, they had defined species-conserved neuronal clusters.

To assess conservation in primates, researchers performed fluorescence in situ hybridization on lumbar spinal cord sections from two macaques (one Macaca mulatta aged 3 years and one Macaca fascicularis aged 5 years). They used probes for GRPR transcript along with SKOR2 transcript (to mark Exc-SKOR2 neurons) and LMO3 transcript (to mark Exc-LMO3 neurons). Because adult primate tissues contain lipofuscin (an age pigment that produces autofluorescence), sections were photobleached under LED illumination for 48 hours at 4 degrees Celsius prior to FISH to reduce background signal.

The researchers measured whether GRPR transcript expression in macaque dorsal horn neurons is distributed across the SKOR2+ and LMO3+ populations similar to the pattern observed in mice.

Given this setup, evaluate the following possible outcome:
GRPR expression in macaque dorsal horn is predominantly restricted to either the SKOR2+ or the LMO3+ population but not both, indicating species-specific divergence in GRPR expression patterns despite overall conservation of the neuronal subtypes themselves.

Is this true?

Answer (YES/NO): NO